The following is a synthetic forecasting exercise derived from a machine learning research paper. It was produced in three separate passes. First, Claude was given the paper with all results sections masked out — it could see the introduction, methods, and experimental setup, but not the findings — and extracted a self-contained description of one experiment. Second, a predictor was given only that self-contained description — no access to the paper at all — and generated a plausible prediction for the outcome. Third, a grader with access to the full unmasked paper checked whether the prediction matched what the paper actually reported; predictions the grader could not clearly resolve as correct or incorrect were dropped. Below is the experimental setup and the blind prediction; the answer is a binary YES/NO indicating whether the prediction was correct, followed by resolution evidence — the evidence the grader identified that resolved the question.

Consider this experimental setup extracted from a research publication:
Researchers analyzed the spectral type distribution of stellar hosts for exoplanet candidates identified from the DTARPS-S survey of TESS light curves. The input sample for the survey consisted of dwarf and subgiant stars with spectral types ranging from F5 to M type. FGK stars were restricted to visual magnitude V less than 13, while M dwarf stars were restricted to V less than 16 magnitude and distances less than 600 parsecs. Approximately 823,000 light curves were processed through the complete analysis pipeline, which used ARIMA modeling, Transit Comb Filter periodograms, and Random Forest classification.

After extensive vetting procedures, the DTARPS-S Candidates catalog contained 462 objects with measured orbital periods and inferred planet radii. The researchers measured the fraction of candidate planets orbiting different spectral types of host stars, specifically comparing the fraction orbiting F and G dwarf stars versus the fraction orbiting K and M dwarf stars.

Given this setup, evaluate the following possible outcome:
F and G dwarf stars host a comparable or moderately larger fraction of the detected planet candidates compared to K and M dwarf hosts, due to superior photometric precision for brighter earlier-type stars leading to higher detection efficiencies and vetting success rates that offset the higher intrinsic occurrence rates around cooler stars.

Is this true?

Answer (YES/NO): NO